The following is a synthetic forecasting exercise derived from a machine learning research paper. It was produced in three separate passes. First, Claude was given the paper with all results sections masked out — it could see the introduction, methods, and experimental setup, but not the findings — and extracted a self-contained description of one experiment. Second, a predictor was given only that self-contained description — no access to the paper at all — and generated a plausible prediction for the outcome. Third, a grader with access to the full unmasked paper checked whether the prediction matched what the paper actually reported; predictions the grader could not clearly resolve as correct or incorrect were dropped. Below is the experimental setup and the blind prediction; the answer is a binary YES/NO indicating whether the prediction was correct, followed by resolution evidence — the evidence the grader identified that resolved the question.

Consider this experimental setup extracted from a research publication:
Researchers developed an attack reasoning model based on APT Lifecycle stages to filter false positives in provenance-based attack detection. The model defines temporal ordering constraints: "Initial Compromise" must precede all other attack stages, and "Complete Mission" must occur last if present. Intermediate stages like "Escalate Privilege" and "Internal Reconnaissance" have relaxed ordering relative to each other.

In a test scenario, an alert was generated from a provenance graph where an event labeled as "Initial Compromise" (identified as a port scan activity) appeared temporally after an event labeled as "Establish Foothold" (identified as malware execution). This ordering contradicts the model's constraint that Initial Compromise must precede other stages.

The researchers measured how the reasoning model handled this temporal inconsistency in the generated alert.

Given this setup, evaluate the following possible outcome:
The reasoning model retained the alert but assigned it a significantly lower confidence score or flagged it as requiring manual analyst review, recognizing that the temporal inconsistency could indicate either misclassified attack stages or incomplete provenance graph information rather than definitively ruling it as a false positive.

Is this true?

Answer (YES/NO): NO